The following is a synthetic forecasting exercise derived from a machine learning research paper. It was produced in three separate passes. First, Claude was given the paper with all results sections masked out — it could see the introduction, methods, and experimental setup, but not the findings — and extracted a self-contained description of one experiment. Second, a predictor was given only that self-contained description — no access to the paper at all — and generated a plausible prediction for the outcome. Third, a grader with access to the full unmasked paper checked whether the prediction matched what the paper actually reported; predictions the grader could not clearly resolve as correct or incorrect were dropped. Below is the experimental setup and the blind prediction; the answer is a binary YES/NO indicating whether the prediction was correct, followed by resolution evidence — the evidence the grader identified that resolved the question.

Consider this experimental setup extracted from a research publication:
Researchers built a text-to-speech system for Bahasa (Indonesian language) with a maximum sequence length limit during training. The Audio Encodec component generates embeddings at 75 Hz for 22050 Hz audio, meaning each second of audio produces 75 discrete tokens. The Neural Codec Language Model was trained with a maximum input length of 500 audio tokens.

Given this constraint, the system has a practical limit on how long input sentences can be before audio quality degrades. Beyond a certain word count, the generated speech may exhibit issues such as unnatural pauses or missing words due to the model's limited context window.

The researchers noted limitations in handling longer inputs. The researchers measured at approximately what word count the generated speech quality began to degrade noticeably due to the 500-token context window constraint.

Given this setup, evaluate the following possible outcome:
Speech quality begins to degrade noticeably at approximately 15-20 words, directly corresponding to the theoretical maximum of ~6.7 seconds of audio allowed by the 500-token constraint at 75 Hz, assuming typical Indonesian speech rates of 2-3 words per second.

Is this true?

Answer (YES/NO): NO